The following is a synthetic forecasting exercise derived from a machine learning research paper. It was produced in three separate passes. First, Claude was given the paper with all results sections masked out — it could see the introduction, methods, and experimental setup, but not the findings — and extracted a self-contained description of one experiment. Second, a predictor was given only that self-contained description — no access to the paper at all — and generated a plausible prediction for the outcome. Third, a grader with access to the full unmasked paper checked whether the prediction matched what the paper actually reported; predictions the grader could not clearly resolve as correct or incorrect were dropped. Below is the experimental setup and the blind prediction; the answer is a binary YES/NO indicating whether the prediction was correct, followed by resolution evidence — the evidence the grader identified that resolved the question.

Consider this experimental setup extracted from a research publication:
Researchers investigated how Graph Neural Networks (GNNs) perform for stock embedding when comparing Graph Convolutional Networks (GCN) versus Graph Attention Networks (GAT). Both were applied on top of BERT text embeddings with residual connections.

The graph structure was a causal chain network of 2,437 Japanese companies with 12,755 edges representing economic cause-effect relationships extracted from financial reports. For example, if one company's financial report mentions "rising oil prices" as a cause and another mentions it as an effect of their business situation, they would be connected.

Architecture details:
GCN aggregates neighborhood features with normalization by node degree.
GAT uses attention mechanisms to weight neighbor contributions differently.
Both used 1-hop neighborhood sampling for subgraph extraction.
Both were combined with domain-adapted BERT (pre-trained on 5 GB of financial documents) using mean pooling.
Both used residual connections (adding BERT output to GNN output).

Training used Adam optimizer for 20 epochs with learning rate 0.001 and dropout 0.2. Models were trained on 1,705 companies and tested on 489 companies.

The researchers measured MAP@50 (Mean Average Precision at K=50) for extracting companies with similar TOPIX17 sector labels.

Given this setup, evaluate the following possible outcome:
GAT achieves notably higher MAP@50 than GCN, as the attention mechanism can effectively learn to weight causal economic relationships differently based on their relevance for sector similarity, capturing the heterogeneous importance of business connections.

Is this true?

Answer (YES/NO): NO